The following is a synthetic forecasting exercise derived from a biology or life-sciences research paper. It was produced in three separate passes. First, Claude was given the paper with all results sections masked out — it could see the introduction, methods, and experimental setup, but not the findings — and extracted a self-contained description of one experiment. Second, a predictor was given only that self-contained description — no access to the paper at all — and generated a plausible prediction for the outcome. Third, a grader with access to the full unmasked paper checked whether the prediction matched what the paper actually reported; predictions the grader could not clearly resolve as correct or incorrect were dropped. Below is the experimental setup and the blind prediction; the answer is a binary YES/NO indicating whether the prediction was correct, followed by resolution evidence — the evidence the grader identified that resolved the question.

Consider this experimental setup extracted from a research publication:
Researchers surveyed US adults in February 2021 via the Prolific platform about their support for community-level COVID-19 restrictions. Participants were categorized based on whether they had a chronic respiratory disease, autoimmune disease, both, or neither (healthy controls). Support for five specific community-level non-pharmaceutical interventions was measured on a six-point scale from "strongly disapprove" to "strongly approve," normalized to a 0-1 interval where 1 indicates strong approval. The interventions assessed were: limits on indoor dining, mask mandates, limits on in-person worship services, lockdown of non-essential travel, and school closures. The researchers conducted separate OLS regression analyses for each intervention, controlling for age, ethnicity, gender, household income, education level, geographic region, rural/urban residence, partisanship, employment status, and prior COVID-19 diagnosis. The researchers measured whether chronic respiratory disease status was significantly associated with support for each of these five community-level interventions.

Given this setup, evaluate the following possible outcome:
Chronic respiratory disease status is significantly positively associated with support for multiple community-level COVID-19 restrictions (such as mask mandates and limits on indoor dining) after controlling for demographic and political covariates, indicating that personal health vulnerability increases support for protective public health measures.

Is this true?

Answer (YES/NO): YES